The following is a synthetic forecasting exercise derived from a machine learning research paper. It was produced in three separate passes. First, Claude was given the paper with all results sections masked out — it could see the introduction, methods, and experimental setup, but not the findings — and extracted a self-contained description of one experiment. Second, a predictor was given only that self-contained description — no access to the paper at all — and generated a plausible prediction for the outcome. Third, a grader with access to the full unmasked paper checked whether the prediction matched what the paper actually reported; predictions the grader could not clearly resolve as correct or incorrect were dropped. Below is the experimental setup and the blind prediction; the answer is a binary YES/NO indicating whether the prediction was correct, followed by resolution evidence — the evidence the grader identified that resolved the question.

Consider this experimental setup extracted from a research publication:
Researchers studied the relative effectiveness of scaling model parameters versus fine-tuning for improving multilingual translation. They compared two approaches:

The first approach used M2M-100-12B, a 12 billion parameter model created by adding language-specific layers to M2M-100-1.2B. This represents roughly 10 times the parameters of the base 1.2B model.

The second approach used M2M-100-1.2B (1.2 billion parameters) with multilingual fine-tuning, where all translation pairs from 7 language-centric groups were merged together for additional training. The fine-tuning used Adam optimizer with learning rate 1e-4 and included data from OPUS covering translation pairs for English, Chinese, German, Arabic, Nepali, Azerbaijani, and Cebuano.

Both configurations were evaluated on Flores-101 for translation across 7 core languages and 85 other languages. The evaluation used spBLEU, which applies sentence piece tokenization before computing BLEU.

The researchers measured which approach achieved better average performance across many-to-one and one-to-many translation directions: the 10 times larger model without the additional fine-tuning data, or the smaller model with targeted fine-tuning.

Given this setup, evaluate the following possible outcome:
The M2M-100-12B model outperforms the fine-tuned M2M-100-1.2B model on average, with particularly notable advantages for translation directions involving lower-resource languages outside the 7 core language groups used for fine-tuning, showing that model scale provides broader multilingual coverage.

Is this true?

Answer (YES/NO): NO